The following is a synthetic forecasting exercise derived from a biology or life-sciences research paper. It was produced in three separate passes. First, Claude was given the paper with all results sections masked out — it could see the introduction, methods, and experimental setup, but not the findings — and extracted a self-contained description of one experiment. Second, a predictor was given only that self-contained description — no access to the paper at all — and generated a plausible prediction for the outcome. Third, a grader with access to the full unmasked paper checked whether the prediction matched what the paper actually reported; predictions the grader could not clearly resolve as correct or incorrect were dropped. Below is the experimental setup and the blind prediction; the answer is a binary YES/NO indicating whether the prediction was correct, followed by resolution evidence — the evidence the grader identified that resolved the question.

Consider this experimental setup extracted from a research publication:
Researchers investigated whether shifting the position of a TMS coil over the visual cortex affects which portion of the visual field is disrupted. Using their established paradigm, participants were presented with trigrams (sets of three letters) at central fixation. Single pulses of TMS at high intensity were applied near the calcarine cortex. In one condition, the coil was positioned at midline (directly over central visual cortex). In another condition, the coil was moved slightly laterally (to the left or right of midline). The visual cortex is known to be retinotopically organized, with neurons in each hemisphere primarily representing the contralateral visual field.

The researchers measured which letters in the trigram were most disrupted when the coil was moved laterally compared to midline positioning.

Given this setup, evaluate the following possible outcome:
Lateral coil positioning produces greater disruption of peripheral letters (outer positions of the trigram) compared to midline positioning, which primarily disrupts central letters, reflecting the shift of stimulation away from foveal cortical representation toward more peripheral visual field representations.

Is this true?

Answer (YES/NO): NO